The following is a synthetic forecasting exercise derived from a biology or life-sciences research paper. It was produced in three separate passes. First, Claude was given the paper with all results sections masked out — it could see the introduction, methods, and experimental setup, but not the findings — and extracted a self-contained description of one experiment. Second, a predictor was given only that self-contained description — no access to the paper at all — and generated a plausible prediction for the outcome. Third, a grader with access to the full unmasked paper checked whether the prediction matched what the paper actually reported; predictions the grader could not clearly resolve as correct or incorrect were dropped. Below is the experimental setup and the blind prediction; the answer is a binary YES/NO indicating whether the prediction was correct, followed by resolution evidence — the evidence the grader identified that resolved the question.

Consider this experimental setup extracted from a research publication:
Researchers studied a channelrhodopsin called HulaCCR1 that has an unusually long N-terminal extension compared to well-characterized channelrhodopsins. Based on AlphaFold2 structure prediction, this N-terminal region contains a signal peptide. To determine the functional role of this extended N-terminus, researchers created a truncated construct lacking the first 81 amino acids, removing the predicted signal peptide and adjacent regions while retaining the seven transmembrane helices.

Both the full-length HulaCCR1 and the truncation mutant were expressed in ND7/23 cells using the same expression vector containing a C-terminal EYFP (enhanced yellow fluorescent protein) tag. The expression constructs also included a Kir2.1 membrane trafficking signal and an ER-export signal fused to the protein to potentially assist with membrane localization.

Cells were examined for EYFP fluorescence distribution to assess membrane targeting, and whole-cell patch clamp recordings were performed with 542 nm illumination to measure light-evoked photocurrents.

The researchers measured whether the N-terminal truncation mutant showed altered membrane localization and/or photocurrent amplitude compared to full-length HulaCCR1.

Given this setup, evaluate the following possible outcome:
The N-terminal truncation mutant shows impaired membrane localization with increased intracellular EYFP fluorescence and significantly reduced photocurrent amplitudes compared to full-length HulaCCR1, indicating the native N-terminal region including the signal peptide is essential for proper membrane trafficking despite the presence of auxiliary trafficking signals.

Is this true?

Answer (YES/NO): NO